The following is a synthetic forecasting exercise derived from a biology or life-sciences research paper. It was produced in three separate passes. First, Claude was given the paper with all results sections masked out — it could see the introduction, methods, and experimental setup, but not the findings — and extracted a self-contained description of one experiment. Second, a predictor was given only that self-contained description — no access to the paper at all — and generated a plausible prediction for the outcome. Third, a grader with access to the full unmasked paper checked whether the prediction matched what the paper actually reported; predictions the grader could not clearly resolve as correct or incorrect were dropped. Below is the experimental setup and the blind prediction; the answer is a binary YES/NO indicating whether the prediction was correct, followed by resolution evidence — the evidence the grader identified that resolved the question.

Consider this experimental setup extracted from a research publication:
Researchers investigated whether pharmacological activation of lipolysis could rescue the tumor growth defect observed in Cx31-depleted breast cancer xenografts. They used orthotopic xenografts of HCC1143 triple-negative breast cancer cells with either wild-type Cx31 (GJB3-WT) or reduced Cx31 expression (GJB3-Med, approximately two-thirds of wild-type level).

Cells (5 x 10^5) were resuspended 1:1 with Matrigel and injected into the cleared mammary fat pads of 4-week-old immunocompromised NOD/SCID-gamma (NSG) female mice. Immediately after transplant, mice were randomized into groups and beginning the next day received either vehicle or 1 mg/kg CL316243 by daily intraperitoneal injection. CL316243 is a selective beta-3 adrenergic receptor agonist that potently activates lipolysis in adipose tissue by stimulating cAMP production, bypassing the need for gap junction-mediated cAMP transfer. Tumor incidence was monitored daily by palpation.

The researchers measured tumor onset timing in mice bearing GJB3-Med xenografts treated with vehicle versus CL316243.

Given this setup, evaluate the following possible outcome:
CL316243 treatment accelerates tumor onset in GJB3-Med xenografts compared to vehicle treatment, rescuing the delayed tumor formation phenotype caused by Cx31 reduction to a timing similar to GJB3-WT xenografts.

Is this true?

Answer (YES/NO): YES